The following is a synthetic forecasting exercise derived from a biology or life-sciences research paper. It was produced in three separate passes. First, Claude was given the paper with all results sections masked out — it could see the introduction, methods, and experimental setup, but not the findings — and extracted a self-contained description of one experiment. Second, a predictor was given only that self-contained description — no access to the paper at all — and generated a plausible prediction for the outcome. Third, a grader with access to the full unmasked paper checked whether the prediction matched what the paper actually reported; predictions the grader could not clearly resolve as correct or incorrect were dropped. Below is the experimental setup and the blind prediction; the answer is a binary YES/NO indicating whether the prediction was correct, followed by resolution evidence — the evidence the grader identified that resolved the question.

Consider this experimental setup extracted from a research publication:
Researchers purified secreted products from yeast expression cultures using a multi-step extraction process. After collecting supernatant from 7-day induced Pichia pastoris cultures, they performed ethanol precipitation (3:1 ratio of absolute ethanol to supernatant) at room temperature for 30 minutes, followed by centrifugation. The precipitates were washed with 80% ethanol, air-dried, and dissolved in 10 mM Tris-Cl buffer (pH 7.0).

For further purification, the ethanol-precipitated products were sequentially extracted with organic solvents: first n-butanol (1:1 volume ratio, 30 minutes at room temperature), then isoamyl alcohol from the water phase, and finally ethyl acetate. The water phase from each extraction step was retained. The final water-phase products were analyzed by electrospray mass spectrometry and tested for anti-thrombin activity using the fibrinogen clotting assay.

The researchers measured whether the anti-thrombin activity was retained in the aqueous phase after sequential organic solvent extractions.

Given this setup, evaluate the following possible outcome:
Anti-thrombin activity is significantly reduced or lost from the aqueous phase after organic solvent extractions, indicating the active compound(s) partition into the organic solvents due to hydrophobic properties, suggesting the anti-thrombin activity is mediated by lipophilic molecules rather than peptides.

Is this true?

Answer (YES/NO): NO